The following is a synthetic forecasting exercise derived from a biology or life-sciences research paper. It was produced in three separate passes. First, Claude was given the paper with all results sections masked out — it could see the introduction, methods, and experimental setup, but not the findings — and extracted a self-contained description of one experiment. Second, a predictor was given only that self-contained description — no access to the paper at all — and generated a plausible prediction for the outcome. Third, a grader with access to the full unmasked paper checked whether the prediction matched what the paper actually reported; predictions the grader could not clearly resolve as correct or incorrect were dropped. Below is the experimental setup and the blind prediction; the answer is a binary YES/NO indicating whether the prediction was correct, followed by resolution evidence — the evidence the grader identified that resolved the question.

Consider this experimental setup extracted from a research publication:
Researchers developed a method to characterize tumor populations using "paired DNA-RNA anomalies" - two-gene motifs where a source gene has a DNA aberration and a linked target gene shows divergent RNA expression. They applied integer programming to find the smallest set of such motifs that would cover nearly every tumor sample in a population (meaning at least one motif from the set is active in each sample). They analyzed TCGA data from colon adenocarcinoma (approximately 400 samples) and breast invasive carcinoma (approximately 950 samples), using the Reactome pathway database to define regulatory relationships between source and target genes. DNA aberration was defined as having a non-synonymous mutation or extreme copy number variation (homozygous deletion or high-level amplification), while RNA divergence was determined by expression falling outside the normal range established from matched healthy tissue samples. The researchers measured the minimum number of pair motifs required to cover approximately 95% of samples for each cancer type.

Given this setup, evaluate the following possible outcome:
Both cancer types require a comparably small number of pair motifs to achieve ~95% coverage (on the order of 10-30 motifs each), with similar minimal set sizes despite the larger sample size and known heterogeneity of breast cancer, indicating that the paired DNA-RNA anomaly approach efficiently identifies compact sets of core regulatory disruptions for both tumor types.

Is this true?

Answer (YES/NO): NO